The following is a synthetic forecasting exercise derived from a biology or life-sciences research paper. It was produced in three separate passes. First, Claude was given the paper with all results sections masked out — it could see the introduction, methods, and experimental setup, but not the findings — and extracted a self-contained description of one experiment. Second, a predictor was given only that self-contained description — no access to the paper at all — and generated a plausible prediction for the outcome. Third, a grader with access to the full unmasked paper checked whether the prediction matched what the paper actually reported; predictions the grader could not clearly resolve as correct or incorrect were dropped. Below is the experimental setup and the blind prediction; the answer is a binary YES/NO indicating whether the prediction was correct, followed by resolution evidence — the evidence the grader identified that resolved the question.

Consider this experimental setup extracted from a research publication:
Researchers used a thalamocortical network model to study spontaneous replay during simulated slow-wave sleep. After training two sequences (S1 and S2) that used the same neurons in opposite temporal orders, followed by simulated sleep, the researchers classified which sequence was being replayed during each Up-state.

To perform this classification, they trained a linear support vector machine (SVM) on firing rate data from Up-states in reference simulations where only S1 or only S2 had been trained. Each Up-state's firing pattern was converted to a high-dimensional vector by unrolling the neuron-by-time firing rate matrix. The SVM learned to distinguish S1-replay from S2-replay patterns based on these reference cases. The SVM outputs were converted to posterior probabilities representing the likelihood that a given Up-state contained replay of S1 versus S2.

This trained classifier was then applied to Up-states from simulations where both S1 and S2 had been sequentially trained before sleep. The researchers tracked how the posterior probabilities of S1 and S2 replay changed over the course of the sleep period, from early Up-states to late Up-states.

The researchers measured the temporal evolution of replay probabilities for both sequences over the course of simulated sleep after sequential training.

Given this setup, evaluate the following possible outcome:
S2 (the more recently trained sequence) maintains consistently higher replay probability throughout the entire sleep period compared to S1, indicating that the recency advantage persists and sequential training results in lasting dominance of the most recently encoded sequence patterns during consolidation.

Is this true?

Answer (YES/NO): NO